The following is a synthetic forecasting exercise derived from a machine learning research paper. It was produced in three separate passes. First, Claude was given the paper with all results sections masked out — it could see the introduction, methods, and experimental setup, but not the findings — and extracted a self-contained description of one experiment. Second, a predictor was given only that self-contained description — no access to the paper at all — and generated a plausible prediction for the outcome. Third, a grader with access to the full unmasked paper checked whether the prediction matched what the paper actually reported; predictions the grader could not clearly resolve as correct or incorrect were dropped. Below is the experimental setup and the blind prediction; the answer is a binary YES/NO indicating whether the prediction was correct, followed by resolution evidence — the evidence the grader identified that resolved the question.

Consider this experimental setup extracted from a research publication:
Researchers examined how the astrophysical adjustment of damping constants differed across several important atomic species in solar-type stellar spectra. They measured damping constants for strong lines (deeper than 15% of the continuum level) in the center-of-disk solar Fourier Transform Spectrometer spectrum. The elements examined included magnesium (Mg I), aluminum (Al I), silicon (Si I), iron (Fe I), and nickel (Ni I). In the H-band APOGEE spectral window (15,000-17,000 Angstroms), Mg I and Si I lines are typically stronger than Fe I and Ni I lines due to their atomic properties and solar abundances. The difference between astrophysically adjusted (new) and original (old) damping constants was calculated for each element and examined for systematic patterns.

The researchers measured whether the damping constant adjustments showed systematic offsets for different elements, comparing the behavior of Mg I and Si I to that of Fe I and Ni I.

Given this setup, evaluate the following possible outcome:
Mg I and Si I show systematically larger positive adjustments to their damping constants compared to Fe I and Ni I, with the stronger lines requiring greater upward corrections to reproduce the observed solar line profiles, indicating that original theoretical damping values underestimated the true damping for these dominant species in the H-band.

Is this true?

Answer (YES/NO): NO